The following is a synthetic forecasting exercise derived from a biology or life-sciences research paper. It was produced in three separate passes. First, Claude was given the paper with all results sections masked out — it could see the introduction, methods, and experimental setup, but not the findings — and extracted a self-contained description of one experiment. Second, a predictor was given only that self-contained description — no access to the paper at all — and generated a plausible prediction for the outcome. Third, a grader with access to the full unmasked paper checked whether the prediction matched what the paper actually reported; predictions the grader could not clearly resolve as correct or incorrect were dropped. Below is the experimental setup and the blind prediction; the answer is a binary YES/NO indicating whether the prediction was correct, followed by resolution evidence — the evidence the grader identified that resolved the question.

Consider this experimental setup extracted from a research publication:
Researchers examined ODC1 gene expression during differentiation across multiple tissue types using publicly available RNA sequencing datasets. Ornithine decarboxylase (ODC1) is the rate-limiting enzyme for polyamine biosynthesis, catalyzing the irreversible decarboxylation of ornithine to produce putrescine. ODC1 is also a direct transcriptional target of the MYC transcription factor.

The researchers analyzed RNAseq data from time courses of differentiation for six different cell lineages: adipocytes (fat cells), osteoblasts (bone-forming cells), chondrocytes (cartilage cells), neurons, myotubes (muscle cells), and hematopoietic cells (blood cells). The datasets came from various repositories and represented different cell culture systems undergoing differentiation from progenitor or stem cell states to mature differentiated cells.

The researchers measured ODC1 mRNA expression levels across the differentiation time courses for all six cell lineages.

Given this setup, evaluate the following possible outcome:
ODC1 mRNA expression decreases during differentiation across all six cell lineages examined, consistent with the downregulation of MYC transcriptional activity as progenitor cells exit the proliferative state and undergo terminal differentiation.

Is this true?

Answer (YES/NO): YES